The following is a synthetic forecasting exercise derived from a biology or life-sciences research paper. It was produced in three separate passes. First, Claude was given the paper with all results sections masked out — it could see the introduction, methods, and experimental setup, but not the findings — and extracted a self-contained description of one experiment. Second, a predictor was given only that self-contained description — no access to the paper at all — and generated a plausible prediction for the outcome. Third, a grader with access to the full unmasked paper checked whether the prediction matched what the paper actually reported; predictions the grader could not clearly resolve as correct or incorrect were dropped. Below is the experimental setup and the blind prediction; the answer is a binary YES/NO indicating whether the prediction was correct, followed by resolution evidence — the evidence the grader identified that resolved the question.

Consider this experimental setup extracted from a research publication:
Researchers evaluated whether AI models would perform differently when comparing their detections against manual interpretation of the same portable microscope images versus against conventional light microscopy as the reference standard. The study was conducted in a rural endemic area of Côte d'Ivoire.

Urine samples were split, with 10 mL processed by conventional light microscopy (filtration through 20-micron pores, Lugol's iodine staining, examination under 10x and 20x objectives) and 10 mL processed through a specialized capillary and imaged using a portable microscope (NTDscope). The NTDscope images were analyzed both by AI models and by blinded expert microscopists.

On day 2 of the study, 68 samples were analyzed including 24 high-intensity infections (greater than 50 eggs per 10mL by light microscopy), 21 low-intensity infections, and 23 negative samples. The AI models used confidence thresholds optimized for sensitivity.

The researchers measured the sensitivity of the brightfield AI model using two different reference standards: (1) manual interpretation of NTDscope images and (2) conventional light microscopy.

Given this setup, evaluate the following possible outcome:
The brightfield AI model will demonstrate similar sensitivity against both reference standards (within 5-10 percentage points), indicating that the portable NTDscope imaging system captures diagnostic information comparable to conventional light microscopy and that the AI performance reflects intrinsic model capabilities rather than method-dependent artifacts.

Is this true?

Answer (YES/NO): YES